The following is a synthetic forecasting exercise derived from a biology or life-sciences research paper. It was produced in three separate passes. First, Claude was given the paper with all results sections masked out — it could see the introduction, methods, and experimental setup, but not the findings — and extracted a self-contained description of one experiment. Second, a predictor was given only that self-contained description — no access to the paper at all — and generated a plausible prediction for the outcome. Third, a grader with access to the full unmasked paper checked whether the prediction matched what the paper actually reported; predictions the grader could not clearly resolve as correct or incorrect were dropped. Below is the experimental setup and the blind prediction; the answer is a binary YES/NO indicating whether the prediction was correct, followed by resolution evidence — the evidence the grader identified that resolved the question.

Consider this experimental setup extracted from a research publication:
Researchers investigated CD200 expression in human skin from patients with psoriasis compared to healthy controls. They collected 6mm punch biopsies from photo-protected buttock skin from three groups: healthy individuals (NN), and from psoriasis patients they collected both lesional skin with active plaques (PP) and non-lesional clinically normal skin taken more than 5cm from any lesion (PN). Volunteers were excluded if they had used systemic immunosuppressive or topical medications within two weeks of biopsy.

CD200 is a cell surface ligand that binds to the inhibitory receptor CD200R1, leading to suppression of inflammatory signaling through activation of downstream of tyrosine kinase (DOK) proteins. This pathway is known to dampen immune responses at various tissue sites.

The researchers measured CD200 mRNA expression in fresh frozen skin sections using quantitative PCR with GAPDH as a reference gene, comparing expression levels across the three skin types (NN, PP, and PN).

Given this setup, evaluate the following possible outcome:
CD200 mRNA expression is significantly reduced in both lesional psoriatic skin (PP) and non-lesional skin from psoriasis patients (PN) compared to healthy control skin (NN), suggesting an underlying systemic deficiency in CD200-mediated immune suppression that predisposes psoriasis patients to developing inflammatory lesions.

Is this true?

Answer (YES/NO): NO